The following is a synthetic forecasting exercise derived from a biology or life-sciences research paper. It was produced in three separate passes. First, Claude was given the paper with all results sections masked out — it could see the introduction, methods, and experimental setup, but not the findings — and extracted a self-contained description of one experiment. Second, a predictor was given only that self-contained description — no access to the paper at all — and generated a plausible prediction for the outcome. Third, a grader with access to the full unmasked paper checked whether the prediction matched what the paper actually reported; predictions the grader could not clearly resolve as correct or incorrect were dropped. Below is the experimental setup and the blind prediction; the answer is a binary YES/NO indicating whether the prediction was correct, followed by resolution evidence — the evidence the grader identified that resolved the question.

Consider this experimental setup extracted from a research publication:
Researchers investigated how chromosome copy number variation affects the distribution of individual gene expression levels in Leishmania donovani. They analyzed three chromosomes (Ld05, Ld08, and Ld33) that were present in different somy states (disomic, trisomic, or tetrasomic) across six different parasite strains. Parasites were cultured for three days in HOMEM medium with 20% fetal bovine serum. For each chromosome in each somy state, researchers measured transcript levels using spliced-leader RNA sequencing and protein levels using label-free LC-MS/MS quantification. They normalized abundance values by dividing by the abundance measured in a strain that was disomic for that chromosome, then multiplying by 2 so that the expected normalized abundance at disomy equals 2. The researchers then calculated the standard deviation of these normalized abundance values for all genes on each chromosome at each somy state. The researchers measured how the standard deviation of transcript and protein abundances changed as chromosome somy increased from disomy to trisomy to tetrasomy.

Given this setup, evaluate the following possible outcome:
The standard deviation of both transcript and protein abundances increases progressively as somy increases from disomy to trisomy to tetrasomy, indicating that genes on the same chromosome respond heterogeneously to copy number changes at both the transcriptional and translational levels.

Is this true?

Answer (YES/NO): NO